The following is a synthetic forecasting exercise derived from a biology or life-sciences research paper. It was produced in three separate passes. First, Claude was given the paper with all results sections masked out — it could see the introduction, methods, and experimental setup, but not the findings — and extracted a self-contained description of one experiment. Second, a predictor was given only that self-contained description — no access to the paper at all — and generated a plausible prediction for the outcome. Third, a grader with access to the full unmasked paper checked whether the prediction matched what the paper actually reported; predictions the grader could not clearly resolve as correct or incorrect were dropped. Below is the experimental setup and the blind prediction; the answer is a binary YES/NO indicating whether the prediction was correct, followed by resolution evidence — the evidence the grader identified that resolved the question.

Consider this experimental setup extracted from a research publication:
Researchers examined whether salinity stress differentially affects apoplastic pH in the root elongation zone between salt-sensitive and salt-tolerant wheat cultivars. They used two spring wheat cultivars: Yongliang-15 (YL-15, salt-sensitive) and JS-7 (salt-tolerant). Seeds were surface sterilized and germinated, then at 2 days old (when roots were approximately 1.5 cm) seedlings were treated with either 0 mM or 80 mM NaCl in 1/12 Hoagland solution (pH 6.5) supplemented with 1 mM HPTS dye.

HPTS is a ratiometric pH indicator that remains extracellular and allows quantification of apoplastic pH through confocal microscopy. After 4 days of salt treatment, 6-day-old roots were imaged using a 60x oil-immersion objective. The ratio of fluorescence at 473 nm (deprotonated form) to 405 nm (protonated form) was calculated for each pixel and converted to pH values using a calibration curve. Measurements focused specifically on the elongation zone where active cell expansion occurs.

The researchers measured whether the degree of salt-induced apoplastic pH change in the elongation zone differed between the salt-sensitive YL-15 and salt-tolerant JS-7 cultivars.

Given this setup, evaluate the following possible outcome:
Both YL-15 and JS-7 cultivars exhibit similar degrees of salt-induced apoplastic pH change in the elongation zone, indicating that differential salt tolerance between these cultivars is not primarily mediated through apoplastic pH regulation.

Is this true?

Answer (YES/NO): YES